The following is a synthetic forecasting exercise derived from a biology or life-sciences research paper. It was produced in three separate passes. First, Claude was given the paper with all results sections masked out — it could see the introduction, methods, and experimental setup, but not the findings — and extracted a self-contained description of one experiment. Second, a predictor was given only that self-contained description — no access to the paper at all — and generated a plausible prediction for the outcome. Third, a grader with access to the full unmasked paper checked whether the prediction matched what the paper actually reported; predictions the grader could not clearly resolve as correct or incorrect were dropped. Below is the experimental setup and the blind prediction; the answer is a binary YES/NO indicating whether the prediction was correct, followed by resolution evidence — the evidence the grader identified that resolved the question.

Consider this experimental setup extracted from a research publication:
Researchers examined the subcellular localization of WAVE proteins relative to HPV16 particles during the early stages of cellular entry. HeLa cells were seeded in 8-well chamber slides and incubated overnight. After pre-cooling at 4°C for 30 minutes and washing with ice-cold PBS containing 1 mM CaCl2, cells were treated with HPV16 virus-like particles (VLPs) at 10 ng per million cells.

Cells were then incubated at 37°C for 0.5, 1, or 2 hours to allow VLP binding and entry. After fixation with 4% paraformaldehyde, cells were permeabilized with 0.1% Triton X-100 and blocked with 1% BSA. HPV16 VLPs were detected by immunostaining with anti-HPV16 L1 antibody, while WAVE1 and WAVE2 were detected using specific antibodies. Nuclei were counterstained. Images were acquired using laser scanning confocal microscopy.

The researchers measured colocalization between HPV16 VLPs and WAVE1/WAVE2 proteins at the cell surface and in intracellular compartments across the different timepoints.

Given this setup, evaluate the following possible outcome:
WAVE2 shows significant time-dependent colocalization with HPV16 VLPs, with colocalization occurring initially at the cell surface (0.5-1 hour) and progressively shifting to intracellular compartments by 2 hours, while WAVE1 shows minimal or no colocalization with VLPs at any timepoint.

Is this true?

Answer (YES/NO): NO